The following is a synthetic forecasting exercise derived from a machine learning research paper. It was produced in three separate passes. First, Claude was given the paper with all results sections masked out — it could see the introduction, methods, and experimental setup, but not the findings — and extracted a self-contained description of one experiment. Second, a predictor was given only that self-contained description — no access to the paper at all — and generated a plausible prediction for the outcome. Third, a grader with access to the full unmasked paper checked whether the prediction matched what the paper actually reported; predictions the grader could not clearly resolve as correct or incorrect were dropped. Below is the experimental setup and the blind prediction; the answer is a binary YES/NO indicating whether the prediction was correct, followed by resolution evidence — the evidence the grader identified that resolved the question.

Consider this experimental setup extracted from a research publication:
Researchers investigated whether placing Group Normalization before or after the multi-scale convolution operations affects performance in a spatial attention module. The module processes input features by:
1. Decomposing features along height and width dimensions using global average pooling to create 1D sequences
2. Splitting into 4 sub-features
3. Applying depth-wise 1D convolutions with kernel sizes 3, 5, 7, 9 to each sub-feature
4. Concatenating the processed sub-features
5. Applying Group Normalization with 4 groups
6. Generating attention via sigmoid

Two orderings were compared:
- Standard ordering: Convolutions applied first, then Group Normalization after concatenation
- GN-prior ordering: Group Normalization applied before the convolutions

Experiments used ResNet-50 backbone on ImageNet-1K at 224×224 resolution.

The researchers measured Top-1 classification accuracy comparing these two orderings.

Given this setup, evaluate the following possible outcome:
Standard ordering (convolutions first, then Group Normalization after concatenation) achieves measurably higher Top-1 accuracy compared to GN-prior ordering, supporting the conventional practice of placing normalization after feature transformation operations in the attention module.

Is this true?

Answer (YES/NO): NO